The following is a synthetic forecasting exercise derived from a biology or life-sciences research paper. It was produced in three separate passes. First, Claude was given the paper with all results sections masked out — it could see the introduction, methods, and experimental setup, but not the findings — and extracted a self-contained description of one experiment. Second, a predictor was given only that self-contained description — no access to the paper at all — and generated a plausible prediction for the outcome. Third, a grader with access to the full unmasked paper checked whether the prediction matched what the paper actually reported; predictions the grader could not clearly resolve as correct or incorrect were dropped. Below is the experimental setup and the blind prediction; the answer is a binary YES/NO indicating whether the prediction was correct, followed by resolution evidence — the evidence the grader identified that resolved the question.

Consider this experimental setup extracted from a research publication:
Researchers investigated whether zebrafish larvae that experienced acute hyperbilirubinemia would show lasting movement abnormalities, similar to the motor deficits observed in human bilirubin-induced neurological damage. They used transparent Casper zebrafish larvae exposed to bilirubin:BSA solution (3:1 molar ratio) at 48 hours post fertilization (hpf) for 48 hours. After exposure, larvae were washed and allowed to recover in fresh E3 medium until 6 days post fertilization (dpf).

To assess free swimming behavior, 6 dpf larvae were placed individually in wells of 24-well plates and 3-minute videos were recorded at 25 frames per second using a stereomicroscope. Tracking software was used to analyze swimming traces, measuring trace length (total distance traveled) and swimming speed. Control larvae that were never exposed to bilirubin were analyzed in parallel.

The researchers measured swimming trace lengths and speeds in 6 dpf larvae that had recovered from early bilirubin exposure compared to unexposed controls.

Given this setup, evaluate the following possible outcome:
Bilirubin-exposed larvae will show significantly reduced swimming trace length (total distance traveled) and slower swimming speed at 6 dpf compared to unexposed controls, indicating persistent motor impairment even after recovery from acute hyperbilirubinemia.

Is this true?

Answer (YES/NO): NO